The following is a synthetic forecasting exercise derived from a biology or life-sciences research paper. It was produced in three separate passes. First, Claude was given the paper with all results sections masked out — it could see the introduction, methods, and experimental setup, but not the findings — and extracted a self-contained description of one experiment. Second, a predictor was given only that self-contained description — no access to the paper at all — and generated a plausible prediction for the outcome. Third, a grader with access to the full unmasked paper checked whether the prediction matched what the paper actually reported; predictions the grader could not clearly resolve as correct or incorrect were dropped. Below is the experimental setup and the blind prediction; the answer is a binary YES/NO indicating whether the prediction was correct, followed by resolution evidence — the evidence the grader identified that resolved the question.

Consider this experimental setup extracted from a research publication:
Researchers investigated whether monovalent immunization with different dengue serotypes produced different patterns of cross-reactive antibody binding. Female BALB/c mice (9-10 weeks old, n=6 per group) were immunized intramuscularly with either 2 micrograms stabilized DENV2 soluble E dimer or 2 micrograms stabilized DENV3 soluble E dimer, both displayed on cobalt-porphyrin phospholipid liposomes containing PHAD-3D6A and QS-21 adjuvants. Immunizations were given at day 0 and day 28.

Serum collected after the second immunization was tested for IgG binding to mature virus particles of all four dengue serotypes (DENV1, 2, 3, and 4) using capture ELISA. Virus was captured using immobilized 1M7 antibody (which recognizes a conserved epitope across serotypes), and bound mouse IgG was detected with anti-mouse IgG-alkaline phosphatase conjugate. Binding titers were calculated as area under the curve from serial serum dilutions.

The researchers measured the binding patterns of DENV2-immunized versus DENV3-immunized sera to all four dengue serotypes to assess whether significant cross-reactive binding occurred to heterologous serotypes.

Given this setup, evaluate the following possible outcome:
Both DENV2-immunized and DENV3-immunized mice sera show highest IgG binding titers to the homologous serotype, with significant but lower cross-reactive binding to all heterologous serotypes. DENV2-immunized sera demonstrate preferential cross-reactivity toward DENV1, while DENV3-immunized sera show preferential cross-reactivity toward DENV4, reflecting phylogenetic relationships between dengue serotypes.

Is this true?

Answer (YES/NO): NO